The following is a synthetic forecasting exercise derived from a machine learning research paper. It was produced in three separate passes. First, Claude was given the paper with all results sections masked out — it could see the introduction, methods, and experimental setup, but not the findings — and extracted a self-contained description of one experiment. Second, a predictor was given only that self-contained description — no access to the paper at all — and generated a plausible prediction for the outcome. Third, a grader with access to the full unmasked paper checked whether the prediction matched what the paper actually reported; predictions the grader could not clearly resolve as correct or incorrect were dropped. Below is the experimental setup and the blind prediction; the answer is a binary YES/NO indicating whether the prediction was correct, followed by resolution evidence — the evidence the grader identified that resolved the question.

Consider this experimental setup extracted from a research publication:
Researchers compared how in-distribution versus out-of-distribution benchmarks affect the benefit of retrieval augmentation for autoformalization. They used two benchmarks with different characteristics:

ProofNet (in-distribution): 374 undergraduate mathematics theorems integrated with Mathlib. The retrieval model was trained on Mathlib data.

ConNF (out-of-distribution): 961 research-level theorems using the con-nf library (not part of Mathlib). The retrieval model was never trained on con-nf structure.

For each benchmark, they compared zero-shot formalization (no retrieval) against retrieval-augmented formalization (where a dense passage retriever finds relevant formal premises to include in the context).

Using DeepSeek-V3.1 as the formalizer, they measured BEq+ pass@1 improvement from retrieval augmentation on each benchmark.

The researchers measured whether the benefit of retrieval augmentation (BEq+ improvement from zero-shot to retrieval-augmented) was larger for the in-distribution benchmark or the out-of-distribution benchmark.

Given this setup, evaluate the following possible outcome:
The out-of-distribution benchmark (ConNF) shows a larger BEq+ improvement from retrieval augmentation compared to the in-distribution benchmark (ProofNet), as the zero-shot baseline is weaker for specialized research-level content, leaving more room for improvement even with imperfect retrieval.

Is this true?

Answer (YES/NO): YES